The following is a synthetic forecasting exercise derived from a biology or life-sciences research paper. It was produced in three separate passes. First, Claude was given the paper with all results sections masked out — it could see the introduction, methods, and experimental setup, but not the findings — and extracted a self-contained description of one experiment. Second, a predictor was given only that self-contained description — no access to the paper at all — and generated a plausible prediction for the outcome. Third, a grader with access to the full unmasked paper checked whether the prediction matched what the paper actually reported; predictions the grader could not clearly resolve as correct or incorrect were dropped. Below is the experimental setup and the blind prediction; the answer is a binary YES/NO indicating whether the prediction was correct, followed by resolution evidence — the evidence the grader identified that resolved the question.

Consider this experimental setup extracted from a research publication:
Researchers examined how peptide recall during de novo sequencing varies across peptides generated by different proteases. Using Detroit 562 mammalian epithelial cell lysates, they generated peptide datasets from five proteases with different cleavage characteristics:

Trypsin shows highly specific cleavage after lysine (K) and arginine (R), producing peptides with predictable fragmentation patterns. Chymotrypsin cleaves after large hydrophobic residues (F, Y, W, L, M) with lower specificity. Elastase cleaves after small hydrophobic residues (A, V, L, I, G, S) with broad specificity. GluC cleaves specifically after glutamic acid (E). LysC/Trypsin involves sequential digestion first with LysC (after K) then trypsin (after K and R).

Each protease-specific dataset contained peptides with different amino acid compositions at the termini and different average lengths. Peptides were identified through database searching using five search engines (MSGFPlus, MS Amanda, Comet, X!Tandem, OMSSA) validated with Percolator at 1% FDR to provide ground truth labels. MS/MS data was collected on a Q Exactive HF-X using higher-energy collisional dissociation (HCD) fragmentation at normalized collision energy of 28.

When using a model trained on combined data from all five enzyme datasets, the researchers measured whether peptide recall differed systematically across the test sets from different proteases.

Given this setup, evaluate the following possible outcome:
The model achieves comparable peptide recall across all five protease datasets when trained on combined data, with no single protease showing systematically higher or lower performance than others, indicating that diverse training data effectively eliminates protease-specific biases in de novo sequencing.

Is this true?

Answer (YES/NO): NO